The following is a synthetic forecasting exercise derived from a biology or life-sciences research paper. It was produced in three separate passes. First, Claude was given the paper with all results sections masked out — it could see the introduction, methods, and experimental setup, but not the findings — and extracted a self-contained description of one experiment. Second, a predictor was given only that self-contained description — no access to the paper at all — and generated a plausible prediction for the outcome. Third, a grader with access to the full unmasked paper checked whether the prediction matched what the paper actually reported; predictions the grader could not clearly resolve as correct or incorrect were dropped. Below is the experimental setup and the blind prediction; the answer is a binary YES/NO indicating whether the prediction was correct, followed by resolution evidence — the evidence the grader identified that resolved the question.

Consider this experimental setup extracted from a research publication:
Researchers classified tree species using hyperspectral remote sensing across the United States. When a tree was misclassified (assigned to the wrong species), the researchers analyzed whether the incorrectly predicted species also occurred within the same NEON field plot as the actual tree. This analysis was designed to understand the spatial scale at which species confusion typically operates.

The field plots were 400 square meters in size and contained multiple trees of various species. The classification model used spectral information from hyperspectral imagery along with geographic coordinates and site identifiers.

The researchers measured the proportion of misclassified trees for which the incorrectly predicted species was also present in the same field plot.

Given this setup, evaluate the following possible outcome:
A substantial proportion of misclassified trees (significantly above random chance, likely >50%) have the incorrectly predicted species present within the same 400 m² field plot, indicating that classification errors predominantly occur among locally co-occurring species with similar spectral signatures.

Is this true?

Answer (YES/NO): YES